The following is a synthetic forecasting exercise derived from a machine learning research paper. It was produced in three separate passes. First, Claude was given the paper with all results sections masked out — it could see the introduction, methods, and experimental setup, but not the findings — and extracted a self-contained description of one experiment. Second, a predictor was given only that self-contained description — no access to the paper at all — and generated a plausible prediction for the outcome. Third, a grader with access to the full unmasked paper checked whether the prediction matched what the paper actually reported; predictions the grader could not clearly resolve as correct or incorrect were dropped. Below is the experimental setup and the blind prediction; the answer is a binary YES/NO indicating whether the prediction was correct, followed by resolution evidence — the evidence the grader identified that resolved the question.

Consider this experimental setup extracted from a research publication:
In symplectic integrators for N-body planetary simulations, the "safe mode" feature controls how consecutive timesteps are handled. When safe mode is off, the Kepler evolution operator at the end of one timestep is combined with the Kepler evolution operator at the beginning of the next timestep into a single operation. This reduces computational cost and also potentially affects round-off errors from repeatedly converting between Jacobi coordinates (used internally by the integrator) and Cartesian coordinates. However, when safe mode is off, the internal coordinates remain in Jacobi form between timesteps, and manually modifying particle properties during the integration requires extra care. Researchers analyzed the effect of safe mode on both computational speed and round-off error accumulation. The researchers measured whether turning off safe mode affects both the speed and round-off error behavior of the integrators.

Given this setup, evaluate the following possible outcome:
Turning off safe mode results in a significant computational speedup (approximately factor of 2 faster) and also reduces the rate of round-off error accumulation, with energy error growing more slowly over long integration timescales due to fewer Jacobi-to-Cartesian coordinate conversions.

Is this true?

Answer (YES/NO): NO